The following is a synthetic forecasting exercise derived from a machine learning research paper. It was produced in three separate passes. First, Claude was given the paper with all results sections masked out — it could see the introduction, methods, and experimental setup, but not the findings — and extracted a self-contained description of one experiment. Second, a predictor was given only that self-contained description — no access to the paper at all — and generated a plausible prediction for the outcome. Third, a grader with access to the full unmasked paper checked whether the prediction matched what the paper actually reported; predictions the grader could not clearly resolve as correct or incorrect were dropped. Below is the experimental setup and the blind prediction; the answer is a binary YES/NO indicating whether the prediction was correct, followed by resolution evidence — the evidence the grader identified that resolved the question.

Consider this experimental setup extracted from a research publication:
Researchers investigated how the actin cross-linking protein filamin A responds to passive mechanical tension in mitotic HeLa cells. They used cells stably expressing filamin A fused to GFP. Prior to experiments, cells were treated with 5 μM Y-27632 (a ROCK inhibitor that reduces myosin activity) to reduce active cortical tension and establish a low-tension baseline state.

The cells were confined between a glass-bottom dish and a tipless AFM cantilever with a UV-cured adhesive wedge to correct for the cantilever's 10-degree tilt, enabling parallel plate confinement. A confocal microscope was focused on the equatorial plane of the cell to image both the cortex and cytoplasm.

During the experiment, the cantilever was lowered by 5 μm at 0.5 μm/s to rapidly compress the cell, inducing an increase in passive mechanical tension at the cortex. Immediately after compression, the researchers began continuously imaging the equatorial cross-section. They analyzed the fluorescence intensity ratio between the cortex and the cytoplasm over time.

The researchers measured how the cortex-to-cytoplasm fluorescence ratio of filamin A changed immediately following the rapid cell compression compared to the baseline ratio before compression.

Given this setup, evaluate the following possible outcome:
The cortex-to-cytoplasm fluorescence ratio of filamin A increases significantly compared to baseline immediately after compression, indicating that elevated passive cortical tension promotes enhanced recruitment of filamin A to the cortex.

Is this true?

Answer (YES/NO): NO